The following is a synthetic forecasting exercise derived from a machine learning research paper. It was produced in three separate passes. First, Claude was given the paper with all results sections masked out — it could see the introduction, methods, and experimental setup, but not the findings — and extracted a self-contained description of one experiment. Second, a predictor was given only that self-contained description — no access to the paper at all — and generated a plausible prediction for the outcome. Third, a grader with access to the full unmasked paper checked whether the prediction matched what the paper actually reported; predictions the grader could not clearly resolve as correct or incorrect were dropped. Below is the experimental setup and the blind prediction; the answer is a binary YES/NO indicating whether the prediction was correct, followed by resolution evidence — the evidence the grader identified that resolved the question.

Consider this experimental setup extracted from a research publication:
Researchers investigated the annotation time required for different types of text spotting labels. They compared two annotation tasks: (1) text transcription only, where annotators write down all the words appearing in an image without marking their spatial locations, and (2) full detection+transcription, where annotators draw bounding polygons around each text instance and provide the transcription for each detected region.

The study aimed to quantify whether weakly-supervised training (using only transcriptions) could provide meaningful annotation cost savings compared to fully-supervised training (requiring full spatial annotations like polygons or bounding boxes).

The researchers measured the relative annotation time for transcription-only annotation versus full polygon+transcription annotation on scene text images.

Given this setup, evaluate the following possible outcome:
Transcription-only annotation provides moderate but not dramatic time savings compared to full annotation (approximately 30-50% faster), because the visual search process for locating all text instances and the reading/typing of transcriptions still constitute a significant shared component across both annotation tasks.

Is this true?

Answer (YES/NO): NO